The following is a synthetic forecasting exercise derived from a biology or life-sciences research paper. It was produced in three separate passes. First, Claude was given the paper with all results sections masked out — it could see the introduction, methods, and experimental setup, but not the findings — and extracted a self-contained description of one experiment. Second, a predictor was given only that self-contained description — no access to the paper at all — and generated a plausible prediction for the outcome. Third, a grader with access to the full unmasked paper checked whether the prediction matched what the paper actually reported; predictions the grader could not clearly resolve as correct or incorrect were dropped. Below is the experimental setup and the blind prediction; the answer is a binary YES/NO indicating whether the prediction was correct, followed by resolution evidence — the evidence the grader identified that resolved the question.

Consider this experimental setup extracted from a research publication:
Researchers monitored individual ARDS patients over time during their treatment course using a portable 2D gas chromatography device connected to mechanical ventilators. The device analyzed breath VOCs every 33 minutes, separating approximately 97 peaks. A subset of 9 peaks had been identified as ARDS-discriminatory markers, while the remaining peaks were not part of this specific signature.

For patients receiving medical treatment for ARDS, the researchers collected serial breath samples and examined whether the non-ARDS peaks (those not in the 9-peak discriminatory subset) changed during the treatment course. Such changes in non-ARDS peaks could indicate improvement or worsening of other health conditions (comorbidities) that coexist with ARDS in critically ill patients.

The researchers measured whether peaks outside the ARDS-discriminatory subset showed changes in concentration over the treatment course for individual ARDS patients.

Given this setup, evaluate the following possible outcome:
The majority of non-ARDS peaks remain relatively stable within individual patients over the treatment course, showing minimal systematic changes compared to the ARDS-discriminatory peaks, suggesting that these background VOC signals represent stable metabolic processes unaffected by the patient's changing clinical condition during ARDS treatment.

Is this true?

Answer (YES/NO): NO